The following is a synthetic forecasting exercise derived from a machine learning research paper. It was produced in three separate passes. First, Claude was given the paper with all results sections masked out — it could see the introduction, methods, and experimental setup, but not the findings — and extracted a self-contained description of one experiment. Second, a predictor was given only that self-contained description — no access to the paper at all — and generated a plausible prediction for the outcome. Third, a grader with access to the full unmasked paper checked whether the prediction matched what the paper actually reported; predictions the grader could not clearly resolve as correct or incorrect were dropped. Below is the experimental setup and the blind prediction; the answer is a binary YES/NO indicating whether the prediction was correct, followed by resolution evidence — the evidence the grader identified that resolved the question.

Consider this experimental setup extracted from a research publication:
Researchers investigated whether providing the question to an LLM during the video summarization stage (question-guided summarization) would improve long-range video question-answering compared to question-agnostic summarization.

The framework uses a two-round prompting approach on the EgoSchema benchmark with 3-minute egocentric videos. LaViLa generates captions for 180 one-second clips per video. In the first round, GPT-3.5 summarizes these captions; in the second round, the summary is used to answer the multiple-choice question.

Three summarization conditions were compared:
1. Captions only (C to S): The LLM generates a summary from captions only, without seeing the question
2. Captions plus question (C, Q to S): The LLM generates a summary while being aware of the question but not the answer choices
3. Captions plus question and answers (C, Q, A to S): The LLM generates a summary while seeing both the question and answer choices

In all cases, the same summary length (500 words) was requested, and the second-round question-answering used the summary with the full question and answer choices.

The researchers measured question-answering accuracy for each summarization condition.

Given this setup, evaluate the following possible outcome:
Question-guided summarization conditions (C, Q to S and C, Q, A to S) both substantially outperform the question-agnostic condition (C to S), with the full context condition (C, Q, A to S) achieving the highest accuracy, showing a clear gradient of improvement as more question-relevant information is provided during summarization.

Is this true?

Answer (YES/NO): NO